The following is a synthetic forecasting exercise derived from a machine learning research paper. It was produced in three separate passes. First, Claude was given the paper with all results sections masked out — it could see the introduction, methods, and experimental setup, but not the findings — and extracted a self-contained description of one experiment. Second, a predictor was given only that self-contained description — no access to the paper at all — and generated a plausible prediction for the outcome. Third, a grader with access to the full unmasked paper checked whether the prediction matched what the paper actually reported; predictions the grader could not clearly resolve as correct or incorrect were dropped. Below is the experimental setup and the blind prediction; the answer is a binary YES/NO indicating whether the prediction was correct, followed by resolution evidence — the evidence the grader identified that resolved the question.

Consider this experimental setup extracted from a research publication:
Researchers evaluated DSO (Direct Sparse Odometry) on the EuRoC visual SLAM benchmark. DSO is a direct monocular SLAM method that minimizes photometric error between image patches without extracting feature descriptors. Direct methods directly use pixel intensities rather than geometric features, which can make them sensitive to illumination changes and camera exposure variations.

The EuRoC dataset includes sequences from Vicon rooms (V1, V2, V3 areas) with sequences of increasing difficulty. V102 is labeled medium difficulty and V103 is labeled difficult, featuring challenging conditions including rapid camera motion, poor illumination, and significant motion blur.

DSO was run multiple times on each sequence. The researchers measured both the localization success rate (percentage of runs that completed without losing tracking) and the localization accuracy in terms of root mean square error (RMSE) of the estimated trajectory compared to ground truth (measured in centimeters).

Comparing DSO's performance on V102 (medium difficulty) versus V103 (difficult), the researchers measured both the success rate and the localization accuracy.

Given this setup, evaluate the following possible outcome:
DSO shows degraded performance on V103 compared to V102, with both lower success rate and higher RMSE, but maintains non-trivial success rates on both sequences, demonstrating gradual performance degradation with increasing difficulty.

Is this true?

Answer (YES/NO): NO